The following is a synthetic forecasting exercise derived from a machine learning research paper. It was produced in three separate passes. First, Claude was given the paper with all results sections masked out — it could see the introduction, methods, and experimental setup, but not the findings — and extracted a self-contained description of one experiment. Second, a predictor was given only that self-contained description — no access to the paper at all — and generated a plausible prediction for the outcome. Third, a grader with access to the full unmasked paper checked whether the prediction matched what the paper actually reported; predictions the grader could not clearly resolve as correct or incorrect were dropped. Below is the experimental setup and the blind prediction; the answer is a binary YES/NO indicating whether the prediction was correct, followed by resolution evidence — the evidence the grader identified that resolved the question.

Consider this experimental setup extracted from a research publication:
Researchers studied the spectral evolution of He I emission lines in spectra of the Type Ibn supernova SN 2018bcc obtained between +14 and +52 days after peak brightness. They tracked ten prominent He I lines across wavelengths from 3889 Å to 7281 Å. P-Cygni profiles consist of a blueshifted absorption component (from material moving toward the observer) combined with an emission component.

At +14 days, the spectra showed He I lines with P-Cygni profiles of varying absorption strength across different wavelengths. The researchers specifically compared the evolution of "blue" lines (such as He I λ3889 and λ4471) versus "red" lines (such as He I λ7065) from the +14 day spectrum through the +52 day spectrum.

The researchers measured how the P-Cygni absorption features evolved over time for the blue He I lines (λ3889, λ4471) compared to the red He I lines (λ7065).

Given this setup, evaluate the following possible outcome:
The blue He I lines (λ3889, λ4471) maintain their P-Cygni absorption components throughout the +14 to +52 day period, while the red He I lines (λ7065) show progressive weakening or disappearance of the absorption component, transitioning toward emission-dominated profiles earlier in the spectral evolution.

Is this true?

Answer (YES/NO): YES